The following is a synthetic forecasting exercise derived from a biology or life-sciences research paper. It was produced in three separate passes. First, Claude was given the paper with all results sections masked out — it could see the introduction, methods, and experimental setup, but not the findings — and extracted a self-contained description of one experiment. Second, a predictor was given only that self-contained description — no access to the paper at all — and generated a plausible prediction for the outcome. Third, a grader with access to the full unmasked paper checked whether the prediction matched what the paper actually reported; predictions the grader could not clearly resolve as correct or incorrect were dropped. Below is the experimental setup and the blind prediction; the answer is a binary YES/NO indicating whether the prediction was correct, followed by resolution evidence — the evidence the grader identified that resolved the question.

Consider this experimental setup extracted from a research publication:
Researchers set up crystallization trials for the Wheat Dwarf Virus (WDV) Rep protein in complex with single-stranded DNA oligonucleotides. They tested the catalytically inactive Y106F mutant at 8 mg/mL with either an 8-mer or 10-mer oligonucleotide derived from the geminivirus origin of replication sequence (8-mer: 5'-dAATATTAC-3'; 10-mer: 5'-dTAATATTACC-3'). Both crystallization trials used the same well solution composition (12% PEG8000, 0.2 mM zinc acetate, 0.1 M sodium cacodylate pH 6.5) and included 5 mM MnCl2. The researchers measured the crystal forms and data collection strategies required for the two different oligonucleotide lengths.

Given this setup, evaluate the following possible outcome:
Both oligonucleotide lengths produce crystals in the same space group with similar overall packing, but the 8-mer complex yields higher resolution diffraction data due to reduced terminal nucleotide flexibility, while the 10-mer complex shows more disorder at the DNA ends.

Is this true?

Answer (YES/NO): NO